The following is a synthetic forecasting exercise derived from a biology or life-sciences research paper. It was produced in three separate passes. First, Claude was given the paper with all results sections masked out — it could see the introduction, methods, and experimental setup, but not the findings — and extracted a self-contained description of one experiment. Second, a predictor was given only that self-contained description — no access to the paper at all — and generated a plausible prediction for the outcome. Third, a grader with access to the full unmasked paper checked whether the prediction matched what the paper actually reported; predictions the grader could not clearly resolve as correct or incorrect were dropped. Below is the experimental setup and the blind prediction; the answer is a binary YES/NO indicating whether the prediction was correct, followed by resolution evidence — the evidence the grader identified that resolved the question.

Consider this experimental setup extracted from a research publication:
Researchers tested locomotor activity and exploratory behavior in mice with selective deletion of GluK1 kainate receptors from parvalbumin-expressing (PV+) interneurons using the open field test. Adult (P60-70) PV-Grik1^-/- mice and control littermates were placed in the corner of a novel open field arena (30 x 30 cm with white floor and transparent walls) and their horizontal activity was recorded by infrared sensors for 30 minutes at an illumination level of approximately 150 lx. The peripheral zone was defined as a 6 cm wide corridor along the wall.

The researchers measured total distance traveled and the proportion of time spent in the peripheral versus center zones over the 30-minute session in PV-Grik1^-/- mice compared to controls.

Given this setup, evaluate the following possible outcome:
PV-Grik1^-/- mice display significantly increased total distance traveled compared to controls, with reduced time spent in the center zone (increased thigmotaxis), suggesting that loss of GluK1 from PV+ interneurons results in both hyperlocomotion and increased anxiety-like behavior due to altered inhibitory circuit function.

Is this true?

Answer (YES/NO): NO